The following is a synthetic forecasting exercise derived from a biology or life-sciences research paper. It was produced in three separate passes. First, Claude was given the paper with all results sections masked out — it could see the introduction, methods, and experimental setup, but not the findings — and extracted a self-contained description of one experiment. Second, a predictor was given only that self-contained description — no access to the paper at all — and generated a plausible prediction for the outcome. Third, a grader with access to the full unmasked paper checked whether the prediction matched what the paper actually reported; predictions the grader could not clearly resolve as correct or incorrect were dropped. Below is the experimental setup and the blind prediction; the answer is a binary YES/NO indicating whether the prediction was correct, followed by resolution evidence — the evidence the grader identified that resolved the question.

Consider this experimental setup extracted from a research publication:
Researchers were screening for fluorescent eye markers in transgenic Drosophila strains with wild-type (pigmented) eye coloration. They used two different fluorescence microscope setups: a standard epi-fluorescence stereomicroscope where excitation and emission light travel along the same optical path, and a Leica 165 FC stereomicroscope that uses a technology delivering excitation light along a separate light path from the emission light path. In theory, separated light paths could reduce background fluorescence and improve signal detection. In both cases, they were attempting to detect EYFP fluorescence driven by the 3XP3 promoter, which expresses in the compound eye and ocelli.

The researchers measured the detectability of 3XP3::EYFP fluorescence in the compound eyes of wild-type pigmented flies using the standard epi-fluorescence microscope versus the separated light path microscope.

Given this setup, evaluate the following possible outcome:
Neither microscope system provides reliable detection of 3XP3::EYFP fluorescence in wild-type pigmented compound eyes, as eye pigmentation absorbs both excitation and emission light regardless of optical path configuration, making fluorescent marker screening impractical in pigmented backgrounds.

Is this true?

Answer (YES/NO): NO